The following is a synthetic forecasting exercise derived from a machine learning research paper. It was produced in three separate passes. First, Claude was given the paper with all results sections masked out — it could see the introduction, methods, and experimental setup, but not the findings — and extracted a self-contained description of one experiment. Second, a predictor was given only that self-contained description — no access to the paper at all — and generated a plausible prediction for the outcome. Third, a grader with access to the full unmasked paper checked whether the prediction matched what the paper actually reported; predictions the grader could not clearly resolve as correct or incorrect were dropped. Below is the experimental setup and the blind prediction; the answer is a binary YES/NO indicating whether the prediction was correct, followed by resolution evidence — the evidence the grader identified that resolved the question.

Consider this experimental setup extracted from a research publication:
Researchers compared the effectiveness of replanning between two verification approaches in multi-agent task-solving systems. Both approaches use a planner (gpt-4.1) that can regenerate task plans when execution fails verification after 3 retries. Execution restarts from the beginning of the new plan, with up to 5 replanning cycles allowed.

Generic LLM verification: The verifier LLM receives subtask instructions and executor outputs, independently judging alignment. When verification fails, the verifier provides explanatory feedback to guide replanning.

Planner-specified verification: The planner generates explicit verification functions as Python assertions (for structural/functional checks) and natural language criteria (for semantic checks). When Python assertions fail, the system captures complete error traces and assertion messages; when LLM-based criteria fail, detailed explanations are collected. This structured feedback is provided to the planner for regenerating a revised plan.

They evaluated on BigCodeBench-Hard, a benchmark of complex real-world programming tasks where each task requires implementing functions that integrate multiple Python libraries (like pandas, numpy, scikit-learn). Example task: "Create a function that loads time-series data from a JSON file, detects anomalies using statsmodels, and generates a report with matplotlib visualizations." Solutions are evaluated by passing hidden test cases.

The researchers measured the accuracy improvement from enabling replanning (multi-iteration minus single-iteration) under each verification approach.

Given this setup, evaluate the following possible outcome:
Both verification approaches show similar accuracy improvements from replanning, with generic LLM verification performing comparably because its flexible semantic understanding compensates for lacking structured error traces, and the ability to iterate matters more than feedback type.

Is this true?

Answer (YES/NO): NO